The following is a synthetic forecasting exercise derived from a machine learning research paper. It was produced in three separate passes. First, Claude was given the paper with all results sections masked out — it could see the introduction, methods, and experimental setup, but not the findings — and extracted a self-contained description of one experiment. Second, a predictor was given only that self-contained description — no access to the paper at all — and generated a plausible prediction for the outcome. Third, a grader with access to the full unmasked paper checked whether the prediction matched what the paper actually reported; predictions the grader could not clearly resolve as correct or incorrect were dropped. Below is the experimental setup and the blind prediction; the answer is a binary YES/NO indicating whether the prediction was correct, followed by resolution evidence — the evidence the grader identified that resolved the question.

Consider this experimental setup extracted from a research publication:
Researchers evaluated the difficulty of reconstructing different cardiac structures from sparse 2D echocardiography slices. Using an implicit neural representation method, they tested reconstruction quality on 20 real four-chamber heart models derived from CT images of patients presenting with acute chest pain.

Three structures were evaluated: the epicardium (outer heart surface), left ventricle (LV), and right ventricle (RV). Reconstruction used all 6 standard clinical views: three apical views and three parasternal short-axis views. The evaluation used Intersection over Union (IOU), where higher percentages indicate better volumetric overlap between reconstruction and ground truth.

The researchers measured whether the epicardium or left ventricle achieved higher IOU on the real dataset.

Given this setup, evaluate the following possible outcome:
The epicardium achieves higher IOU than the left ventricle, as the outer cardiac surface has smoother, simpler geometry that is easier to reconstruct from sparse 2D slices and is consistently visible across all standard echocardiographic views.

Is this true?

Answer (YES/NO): YES